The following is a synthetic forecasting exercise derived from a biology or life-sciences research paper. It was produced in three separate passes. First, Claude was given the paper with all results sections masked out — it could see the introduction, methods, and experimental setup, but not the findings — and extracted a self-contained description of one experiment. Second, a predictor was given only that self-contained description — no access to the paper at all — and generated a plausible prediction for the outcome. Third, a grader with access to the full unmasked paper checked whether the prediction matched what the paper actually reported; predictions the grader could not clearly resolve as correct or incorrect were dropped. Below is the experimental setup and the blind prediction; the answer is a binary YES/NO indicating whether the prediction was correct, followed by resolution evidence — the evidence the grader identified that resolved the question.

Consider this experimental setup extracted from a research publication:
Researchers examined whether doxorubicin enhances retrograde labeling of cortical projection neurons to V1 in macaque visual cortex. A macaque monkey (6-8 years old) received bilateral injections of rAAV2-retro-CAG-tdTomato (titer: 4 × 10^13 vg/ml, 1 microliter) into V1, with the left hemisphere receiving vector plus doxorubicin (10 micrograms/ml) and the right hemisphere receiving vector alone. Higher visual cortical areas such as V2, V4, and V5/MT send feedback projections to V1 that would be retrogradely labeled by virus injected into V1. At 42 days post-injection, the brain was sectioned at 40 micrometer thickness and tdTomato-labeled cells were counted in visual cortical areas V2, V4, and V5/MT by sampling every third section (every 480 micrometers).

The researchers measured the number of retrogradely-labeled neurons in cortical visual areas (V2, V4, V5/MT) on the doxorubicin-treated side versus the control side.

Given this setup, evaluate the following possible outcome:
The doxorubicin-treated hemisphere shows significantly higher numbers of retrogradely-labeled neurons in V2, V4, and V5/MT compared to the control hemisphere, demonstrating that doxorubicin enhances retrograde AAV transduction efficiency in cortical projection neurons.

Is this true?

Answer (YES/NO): YES